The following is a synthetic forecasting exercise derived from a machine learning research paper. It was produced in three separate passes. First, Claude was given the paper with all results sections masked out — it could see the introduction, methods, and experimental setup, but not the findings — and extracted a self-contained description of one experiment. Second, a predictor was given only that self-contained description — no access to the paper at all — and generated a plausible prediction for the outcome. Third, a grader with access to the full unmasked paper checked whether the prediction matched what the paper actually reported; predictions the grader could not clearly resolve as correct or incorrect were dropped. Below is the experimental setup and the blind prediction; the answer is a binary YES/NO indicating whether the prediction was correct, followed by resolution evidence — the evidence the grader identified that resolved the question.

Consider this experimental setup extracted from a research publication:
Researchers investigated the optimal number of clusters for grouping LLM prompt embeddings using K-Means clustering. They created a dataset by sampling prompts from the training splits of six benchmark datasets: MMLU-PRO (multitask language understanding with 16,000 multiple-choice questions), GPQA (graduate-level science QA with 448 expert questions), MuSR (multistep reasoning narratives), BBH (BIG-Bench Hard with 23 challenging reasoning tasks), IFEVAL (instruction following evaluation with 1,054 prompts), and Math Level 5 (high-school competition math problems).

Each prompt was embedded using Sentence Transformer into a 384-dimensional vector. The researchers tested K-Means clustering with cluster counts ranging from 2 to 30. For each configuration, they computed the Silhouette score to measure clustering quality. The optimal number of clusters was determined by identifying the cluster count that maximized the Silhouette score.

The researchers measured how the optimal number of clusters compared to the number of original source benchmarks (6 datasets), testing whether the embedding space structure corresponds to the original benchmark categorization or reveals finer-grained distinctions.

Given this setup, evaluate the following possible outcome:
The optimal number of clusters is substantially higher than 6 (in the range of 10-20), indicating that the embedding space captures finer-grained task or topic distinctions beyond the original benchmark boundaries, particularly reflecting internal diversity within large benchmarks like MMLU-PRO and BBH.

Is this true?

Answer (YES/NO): YES